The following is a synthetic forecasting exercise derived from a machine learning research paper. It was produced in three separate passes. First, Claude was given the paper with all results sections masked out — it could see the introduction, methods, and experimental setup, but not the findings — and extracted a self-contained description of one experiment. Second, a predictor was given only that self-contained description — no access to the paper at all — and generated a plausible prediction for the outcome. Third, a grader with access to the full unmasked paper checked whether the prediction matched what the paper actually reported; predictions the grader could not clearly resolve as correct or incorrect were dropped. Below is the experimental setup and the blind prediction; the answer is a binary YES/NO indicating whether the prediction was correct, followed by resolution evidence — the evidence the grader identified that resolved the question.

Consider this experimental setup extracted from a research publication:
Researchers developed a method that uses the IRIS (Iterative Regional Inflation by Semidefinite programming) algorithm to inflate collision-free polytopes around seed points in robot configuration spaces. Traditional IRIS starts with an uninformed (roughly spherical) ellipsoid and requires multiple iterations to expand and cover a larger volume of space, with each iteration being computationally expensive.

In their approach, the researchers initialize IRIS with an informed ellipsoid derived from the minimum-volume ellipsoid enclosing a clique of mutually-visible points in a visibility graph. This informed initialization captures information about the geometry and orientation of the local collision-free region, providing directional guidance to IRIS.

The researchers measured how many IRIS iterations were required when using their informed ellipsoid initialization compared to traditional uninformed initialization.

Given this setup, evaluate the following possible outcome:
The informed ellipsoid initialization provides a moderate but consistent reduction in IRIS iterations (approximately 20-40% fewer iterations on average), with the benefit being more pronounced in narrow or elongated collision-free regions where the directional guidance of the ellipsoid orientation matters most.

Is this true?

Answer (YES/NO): NO